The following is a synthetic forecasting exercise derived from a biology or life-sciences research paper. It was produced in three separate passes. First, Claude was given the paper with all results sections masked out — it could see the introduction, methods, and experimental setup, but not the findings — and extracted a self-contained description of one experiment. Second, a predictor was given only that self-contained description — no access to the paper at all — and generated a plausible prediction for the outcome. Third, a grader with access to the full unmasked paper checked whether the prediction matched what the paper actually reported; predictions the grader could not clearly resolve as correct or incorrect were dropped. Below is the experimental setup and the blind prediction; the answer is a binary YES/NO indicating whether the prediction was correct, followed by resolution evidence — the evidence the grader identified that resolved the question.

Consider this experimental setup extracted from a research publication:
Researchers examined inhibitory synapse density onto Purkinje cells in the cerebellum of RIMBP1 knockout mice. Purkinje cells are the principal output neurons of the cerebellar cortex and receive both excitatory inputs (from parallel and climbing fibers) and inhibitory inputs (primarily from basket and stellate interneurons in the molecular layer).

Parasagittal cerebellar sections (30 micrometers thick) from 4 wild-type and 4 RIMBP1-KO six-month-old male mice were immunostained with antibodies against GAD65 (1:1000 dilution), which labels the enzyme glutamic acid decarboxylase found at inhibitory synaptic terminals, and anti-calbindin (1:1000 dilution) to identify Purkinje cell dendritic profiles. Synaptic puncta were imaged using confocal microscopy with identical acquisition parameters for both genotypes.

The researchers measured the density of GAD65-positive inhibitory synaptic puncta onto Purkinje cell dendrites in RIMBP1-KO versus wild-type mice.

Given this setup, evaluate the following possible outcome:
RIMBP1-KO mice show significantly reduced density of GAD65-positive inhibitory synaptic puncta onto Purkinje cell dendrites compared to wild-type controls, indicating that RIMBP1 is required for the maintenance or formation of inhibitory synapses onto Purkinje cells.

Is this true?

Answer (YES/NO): NO